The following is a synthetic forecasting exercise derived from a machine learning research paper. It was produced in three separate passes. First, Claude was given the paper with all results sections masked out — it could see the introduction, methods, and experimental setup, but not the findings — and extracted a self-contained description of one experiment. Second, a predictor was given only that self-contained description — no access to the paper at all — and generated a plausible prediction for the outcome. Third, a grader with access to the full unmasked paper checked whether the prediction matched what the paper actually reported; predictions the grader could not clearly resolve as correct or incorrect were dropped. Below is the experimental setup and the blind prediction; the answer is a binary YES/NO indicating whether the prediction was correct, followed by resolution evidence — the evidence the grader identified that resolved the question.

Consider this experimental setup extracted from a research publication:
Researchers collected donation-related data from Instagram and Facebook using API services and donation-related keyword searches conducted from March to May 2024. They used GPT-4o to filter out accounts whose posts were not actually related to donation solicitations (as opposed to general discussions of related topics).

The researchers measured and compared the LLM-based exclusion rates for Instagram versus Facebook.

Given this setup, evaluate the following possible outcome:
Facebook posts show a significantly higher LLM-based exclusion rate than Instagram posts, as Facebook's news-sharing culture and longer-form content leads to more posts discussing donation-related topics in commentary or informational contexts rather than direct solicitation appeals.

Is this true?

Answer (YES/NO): YES